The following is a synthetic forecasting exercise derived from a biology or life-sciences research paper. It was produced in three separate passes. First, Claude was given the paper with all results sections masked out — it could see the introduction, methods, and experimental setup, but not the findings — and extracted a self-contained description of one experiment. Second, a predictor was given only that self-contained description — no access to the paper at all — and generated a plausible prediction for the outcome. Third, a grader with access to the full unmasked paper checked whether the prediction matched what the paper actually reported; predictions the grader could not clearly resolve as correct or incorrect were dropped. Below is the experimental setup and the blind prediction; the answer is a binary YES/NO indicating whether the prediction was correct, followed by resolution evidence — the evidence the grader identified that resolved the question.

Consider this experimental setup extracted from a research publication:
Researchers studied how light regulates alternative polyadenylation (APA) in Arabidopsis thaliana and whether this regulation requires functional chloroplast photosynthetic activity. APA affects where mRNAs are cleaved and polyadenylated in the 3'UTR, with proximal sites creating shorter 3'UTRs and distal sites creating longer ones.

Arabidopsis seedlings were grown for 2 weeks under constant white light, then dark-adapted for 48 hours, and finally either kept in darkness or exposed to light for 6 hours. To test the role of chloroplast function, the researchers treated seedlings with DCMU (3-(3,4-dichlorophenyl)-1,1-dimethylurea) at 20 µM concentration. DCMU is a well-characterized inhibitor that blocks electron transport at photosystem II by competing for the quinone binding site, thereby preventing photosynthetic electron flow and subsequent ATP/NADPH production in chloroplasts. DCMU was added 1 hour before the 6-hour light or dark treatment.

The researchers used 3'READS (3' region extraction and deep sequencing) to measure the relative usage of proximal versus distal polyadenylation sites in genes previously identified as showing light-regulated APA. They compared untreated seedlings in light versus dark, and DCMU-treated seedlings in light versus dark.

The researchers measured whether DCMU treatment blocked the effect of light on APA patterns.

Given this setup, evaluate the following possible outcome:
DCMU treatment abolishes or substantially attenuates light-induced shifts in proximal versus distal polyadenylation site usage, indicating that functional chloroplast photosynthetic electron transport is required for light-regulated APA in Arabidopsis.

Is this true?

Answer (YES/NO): YES